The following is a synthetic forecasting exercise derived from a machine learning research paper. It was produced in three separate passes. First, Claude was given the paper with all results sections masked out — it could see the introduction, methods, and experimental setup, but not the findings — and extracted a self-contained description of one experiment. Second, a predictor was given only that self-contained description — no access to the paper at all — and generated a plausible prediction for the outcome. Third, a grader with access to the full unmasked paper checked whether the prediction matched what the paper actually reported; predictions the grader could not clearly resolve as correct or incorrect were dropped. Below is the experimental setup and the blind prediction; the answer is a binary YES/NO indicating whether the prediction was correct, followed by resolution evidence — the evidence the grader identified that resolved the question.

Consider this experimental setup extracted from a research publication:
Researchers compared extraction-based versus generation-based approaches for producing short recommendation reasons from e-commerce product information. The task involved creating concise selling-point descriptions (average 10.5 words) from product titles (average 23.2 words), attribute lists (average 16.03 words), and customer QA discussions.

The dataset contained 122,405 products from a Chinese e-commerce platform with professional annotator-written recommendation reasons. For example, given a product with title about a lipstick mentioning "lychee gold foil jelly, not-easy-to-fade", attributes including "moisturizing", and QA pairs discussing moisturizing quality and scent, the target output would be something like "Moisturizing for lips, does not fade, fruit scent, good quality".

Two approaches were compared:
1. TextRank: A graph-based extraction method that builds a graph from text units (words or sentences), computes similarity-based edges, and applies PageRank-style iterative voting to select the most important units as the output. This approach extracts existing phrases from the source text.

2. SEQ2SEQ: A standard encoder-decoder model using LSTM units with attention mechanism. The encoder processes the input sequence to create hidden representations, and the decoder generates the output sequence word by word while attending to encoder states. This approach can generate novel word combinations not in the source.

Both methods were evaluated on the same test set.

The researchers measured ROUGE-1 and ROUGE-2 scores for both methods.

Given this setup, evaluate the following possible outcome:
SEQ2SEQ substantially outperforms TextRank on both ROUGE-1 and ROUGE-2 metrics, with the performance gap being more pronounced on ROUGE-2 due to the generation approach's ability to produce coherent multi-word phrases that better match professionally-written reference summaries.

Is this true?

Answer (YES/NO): NO